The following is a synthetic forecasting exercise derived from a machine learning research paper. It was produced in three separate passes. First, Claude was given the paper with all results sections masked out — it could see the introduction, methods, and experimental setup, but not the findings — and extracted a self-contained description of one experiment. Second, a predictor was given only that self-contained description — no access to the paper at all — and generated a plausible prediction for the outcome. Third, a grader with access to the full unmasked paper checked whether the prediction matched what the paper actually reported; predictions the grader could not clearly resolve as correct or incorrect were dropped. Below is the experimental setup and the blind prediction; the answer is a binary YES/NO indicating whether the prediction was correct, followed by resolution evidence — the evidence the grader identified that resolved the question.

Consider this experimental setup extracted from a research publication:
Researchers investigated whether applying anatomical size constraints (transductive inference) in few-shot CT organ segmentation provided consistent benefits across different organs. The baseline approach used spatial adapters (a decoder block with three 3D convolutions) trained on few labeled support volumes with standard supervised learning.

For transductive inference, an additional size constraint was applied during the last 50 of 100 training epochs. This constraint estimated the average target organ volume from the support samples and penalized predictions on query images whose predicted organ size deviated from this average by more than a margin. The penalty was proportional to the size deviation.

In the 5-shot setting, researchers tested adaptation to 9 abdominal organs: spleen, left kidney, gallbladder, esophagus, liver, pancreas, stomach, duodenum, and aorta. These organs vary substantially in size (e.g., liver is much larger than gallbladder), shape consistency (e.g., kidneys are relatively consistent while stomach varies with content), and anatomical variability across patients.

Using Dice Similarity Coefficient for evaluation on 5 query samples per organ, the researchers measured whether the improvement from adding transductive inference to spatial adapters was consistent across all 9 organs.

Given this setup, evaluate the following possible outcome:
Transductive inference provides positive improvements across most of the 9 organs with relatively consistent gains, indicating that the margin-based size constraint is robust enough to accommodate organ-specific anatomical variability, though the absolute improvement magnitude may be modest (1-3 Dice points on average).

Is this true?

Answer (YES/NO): NO